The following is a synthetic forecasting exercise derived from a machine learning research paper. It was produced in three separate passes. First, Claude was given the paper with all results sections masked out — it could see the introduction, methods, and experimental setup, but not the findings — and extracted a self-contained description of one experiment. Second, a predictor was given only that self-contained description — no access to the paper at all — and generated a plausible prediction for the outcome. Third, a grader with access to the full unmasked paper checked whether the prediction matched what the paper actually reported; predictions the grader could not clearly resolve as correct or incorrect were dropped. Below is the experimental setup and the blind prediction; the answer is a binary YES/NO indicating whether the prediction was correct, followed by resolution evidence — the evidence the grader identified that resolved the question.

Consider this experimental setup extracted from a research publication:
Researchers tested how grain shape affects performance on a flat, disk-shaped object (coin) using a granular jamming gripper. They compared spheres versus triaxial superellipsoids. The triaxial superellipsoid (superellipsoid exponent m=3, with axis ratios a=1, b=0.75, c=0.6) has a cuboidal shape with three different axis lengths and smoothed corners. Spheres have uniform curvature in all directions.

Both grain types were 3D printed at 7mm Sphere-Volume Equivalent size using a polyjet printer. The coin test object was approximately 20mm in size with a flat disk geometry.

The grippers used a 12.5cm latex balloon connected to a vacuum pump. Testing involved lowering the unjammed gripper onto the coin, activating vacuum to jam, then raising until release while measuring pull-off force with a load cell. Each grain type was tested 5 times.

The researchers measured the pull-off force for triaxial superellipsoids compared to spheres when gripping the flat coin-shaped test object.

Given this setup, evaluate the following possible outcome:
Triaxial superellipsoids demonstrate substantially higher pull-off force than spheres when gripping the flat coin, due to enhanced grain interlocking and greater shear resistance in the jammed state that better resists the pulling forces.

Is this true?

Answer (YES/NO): NO